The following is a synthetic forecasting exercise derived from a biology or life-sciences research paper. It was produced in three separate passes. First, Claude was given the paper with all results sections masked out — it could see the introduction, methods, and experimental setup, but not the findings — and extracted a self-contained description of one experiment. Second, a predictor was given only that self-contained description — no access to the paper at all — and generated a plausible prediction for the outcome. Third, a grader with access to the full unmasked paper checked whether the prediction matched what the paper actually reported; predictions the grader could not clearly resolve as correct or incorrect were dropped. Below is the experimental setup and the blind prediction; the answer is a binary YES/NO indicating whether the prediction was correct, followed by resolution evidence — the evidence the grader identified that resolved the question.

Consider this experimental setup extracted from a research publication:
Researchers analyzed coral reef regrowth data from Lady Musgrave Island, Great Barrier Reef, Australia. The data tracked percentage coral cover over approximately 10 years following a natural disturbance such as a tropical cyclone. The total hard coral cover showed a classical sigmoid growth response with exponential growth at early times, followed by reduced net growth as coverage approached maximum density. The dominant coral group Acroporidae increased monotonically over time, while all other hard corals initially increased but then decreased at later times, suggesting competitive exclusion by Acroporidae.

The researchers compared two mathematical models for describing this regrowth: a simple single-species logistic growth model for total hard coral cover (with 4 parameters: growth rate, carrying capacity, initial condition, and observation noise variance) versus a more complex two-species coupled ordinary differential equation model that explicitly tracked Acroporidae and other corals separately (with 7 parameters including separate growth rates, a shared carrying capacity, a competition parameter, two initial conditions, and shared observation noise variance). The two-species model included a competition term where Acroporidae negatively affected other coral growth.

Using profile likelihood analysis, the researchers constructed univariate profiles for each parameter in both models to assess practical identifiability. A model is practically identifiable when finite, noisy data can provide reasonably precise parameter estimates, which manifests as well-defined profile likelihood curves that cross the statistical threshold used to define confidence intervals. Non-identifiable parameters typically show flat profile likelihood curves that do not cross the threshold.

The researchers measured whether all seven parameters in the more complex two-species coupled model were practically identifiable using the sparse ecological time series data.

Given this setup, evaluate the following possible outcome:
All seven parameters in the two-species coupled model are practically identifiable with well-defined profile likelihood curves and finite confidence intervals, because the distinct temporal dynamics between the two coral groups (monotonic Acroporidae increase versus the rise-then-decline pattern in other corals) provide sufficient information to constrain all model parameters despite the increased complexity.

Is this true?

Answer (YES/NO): YES